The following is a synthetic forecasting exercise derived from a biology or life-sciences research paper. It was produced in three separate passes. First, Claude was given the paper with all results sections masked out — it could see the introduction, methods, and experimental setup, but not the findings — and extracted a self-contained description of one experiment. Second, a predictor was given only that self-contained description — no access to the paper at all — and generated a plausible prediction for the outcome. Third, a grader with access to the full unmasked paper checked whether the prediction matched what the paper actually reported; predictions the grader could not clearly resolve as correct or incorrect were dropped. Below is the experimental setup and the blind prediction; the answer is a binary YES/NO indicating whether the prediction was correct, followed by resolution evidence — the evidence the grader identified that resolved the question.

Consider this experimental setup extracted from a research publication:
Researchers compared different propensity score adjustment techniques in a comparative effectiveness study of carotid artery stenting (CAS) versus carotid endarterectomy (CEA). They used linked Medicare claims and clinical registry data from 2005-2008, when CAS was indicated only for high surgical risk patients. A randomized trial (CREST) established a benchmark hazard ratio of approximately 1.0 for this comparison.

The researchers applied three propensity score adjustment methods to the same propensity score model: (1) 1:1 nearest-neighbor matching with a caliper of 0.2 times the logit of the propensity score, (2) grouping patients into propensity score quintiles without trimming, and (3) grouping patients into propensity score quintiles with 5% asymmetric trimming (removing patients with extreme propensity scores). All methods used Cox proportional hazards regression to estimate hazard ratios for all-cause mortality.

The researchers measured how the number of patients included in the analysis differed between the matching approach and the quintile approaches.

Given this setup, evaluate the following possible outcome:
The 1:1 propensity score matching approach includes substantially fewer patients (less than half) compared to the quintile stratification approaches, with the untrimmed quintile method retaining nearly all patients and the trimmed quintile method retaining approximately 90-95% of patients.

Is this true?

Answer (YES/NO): NO